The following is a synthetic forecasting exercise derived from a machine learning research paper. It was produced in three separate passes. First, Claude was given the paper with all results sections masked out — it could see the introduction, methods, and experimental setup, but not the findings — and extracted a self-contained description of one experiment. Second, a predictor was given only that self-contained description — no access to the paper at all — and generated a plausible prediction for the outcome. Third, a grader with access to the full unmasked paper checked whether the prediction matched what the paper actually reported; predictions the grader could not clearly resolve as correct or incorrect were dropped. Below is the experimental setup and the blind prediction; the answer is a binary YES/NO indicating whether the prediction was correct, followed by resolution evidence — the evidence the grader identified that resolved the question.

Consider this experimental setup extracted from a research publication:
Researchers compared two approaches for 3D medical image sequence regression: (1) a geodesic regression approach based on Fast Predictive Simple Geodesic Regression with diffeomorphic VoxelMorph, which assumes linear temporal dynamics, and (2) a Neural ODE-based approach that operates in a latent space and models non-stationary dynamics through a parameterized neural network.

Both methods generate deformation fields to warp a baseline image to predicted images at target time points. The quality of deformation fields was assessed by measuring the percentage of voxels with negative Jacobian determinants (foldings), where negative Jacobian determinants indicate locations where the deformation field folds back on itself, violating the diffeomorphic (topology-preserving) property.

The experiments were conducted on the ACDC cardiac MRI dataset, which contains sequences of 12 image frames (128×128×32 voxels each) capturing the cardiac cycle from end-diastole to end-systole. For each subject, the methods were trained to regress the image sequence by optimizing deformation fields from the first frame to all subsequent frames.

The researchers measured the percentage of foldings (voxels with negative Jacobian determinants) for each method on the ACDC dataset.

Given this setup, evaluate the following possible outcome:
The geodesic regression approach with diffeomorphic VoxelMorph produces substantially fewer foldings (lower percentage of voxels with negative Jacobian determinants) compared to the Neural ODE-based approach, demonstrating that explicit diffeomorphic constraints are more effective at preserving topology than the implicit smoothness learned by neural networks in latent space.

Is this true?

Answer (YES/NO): YES